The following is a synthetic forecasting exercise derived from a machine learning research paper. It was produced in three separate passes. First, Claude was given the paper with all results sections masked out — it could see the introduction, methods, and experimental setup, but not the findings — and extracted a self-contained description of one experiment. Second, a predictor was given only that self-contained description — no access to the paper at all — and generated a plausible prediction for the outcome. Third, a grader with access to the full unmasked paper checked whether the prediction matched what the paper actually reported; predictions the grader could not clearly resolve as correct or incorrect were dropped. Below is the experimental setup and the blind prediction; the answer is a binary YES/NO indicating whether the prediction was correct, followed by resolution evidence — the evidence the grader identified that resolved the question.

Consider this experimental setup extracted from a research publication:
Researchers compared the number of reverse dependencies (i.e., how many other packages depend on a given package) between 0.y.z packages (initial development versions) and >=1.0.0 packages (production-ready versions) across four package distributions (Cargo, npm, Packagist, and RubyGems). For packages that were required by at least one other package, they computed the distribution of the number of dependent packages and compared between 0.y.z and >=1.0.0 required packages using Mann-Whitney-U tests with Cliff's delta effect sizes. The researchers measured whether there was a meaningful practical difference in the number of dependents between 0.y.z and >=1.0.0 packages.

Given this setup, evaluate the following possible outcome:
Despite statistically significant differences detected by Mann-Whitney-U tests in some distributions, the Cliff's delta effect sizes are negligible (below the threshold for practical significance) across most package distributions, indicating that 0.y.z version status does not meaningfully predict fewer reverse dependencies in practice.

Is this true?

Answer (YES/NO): YES